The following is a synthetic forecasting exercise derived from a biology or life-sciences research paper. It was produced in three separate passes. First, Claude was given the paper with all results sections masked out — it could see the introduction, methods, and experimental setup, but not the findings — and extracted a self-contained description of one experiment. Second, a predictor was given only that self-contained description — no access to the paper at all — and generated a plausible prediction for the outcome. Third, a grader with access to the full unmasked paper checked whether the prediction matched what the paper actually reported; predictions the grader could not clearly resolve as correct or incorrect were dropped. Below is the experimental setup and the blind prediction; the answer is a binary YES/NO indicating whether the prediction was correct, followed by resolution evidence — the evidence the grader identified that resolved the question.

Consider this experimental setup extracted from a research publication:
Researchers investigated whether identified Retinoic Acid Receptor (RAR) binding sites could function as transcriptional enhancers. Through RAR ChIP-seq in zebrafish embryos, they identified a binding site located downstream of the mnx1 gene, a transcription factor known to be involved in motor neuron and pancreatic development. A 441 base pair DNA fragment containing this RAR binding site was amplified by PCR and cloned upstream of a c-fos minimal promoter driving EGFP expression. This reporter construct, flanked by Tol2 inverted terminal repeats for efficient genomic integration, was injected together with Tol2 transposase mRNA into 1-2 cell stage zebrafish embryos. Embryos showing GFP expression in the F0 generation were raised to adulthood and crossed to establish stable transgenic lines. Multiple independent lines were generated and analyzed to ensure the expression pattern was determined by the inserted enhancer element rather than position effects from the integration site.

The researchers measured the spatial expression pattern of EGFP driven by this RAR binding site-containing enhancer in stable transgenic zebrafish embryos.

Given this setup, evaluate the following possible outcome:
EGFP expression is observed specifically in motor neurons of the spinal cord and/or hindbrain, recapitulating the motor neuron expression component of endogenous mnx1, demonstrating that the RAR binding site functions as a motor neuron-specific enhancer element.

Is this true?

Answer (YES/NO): NO